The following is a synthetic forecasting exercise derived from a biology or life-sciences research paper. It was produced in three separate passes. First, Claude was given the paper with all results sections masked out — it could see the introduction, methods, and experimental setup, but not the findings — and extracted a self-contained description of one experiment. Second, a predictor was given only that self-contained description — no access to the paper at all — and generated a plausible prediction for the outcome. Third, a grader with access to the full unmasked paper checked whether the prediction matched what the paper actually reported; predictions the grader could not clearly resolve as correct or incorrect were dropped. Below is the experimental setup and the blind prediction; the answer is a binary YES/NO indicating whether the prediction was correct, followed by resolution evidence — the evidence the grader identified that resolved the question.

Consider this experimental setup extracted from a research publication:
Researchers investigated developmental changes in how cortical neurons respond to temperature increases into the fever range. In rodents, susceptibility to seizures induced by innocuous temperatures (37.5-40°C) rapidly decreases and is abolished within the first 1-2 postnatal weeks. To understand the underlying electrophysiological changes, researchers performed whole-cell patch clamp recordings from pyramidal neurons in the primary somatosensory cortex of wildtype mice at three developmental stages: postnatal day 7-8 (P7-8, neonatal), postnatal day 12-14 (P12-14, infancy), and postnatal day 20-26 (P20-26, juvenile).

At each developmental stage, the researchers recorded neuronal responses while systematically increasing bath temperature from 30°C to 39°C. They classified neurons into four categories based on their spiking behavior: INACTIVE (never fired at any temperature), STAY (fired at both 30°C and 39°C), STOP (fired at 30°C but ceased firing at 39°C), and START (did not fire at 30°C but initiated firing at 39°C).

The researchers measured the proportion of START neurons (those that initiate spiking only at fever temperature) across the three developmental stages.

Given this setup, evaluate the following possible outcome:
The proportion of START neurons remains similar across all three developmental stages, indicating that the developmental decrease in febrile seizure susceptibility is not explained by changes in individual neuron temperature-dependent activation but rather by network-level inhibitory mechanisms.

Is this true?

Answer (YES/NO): NO